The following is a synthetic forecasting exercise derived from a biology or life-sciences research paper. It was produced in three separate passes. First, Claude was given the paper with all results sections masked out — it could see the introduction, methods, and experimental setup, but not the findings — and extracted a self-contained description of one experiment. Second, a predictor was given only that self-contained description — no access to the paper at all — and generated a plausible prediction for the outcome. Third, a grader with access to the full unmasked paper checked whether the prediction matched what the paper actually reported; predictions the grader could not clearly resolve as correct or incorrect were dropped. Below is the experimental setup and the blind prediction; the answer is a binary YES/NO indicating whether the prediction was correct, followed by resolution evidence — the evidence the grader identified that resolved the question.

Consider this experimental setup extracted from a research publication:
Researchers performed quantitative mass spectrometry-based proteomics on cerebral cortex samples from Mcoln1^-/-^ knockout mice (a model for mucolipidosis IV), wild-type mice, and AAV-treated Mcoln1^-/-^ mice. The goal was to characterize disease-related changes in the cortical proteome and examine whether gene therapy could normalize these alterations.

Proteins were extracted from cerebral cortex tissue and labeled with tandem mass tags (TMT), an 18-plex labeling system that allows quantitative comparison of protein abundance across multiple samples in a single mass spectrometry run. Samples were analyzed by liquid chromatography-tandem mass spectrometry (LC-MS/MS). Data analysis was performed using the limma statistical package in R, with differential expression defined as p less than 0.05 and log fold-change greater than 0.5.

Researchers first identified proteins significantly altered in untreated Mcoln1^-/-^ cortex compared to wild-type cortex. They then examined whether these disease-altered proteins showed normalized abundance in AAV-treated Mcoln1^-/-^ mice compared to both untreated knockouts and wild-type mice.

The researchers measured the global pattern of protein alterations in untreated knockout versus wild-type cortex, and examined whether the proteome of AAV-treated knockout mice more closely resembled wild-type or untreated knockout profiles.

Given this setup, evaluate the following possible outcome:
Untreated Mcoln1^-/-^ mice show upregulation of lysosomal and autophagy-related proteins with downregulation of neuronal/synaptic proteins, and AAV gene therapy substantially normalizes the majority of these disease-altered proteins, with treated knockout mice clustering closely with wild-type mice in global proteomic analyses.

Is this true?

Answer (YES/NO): NO